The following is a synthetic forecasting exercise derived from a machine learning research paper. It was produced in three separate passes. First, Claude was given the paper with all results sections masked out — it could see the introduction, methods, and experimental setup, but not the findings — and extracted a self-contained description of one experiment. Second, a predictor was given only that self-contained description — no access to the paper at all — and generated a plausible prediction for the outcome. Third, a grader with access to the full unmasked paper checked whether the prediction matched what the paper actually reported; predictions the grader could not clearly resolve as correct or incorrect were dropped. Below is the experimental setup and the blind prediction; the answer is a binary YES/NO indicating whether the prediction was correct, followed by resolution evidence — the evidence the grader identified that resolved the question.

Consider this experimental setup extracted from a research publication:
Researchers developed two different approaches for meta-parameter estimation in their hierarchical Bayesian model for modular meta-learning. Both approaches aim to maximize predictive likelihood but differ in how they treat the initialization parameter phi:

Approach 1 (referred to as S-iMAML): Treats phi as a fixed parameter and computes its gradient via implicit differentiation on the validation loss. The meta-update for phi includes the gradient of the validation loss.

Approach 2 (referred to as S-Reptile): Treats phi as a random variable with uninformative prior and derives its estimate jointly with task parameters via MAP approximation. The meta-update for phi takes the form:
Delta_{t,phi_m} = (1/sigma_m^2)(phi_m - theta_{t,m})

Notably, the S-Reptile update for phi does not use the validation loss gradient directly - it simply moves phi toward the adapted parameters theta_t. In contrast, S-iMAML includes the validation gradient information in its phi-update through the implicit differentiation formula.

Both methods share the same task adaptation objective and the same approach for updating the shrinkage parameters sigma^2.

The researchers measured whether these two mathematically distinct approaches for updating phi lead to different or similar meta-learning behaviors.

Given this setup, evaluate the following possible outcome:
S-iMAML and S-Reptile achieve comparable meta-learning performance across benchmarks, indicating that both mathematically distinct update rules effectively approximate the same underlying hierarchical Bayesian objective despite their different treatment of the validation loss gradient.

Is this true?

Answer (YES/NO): NO